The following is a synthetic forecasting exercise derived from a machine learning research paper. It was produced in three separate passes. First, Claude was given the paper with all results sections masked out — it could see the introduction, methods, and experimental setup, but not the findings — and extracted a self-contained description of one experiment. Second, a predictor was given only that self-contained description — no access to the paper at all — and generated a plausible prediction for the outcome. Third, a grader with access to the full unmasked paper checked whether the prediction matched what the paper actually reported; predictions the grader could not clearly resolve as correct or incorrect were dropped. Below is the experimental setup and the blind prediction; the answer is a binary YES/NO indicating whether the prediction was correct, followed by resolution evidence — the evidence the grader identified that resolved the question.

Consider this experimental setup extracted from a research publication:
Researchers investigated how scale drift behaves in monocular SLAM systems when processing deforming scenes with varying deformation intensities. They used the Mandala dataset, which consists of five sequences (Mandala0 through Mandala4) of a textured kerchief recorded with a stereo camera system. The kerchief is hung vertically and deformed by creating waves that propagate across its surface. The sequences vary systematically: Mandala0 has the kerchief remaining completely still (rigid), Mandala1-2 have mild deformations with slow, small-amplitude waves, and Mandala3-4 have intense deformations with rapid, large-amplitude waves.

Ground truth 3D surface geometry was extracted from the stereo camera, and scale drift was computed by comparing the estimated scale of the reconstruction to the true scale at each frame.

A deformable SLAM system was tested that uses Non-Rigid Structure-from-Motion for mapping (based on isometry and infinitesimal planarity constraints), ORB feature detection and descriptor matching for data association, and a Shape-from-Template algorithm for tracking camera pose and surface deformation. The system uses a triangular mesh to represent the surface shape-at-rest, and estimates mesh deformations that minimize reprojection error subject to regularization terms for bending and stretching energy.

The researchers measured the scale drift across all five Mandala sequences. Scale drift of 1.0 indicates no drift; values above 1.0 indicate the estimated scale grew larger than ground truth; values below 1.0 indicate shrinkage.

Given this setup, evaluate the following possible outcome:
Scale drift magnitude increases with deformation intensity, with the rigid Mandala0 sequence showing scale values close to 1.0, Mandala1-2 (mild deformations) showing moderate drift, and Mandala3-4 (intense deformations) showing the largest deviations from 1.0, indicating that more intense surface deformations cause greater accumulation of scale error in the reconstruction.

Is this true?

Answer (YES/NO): YES